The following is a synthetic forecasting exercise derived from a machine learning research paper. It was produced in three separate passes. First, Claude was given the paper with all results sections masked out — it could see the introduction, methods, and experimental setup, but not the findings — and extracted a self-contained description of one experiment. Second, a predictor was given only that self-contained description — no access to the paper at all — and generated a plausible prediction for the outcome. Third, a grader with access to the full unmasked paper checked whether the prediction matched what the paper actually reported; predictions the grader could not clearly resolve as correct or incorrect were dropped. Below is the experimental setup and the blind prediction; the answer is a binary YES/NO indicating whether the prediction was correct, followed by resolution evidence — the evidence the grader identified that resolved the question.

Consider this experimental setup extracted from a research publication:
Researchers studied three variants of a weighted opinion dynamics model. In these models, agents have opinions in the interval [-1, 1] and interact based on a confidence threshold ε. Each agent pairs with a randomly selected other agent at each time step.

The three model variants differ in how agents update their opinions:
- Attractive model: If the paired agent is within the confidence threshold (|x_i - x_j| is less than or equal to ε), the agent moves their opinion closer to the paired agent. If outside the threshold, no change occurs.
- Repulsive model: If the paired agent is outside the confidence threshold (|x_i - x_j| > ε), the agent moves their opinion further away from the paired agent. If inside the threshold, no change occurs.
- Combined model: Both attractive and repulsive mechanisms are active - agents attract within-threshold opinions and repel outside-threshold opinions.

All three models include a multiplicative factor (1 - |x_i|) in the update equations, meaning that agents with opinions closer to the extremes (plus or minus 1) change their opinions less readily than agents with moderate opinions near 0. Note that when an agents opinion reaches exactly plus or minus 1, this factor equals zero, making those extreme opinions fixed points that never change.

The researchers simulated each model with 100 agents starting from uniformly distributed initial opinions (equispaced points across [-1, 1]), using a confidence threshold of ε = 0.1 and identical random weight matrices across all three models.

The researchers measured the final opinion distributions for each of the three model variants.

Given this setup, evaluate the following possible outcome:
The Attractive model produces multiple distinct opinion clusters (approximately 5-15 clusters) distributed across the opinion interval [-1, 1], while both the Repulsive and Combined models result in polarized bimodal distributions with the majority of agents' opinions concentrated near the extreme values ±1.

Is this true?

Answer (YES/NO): NO